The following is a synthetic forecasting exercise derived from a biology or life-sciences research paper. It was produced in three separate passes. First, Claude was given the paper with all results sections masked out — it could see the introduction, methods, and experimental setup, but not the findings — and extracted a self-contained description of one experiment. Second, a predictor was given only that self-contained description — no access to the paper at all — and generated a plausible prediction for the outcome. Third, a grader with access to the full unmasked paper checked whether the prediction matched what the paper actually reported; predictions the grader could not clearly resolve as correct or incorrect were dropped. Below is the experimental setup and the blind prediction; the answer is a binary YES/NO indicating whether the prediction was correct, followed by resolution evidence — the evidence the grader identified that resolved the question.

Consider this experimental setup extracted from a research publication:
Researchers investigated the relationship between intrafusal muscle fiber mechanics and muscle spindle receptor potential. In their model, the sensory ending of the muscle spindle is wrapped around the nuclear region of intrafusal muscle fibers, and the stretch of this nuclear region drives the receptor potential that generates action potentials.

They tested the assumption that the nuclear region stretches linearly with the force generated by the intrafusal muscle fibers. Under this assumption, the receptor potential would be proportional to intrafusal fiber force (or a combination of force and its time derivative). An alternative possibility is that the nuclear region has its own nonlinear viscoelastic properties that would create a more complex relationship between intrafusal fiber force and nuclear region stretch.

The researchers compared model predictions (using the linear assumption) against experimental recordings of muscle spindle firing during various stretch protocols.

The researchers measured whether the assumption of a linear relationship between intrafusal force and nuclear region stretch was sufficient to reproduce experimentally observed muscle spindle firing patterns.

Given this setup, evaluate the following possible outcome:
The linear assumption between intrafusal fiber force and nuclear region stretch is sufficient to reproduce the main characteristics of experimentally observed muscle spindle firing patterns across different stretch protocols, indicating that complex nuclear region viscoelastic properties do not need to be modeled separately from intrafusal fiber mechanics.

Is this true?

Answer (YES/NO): YES